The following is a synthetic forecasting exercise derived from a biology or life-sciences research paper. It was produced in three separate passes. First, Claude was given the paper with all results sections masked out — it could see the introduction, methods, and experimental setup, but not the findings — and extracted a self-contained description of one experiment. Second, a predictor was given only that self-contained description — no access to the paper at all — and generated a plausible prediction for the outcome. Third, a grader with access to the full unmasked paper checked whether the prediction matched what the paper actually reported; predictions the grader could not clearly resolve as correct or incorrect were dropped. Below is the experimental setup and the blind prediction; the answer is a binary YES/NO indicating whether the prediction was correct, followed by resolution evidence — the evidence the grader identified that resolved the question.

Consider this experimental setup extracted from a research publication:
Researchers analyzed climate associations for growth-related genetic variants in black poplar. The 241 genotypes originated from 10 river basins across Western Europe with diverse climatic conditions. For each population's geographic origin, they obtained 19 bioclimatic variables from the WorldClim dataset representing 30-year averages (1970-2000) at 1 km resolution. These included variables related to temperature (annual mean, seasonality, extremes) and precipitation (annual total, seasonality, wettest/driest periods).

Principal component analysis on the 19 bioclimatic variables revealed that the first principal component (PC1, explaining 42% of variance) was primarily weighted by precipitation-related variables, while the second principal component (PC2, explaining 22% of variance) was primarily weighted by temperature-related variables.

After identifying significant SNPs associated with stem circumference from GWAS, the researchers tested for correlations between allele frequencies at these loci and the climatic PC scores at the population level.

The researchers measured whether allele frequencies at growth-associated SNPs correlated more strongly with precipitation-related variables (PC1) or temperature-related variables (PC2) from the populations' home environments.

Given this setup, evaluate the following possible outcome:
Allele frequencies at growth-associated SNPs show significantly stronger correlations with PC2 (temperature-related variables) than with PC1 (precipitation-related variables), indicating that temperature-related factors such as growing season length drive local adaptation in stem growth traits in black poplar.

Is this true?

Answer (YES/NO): YES